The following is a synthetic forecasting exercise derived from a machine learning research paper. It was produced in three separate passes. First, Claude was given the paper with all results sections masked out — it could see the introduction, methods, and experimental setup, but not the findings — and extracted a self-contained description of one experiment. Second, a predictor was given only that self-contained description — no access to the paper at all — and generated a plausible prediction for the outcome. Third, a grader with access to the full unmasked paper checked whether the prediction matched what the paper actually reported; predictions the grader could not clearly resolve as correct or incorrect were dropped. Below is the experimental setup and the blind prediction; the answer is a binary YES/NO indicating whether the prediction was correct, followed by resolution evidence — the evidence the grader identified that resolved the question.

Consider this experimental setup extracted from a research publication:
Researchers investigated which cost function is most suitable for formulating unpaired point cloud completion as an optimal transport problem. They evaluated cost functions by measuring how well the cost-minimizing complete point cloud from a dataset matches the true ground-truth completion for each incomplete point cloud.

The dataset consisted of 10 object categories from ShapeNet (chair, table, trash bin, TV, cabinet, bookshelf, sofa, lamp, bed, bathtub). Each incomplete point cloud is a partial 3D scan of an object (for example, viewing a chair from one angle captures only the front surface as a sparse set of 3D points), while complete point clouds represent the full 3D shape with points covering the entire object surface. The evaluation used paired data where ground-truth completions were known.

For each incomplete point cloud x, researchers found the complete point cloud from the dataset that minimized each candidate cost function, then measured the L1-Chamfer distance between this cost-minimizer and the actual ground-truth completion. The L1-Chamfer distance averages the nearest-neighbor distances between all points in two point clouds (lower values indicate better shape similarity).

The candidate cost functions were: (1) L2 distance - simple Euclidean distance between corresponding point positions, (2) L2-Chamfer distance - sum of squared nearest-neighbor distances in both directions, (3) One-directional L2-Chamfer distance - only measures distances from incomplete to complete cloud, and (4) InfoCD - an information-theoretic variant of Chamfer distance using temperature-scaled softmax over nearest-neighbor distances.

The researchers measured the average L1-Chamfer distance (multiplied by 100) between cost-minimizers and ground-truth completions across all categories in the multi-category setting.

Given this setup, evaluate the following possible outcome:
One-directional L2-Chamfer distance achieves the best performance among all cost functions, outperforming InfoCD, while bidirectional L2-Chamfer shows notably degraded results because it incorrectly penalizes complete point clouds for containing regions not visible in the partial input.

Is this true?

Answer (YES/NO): NO